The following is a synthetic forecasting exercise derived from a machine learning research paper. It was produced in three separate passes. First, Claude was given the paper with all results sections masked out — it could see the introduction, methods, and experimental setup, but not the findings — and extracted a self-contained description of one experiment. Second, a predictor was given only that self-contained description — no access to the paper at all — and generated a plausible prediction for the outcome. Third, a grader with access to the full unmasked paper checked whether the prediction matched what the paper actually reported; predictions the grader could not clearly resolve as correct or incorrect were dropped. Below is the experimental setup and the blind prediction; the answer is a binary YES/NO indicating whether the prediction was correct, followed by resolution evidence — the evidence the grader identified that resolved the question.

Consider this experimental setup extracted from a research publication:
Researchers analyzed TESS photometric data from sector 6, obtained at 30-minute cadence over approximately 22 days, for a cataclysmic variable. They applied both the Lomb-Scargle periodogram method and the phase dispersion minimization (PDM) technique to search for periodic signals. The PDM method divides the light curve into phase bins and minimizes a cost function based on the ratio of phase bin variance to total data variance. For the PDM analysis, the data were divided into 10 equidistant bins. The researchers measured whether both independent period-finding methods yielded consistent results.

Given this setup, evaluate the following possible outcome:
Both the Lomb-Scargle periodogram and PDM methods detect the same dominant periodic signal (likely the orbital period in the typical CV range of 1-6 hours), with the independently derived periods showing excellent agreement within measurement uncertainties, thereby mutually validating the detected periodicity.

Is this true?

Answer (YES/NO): YES